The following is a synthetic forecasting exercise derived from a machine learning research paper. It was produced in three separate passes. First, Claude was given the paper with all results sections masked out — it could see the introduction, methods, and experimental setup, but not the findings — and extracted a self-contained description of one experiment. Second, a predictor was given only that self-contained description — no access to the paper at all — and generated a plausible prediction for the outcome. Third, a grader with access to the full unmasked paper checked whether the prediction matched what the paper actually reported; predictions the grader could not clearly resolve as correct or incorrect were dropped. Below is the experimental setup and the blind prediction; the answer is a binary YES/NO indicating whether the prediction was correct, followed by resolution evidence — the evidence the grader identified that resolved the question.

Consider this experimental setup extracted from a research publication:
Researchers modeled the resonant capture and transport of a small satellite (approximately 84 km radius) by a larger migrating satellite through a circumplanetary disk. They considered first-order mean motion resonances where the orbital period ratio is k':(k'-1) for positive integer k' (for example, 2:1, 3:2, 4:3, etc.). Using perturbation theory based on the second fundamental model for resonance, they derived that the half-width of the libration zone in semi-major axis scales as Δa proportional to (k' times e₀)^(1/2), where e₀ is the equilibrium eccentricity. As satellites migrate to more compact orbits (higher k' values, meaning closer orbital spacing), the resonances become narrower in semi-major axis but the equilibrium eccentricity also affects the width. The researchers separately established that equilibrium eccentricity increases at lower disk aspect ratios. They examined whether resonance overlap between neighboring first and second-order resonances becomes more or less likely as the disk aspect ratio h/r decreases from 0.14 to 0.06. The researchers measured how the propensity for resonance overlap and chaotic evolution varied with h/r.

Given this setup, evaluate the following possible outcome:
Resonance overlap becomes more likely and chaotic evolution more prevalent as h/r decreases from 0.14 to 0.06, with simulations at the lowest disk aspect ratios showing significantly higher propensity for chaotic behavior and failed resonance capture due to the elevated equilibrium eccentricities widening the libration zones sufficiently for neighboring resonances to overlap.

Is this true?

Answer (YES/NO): YES